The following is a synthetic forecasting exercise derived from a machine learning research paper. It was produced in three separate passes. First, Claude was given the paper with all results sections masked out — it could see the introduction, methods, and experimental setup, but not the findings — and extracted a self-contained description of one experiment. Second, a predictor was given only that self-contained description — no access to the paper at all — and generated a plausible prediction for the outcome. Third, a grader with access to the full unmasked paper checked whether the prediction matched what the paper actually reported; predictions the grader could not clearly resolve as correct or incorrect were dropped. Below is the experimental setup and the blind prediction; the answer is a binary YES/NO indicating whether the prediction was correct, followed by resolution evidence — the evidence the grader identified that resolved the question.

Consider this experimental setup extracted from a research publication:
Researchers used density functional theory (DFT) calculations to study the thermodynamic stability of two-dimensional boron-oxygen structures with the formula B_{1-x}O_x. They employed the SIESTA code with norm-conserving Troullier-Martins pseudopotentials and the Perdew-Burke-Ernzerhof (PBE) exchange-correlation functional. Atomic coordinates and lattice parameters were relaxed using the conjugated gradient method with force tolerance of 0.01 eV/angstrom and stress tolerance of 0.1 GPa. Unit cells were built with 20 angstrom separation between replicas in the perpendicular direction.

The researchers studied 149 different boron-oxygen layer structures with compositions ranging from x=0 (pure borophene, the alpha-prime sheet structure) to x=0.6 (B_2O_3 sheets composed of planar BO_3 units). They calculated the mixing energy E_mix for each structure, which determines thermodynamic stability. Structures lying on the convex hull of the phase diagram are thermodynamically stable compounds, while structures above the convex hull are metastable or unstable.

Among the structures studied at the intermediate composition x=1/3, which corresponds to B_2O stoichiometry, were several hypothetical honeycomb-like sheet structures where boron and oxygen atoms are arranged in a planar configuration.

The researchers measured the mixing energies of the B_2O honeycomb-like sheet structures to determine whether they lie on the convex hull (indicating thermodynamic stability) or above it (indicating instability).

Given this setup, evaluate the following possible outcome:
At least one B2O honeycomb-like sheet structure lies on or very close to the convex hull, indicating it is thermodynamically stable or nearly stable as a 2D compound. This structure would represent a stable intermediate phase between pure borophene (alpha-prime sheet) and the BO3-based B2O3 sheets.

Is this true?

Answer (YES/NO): NO